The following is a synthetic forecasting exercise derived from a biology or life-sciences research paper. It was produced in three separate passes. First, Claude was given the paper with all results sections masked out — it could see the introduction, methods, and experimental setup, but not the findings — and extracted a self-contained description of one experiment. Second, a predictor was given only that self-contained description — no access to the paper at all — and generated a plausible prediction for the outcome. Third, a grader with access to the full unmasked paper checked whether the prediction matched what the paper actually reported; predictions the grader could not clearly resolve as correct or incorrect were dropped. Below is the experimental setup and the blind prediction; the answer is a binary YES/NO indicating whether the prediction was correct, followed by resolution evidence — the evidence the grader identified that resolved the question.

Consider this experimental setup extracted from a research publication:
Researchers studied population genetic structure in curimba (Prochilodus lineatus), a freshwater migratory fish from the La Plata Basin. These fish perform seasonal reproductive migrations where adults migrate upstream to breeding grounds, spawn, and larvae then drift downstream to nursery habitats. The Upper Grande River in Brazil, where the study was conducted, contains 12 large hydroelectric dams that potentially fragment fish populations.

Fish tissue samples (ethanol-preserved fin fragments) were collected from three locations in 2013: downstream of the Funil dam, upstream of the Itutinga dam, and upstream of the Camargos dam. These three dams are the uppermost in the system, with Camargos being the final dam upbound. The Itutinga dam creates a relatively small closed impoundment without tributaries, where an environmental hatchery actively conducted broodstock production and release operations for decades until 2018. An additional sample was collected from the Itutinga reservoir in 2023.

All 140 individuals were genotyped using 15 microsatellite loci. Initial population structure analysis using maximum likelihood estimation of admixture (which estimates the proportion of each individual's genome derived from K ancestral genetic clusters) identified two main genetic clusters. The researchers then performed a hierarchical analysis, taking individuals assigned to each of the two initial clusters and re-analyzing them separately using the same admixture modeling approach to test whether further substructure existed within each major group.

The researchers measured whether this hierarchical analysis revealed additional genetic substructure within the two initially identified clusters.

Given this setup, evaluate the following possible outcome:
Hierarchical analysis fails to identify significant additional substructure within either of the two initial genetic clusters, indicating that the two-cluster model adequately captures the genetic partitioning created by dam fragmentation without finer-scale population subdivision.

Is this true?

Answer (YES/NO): NO